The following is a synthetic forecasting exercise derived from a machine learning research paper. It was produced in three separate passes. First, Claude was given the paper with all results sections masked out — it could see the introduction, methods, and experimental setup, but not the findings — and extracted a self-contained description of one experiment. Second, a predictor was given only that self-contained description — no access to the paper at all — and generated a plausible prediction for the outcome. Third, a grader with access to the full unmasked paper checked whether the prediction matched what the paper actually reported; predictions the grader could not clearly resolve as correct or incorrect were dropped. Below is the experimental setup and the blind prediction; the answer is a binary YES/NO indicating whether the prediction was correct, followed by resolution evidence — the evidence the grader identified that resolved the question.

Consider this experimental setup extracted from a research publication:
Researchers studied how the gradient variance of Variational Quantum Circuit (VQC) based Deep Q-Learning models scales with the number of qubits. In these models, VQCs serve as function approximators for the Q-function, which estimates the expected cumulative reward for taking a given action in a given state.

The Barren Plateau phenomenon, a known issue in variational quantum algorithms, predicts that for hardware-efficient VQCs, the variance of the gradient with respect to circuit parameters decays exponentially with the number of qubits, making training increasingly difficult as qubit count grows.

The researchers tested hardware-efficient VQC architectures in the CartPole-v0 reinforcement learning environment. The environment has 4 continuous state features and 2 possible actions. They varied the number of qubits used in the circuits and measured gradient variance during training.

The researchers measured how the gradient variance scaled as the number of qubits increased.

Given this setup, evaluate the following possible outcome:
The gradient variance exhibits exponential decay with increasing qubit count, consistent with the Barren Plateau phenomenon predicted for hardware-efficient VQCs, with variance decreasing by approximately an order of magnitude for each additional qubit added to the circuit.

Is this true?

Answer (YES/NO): NO